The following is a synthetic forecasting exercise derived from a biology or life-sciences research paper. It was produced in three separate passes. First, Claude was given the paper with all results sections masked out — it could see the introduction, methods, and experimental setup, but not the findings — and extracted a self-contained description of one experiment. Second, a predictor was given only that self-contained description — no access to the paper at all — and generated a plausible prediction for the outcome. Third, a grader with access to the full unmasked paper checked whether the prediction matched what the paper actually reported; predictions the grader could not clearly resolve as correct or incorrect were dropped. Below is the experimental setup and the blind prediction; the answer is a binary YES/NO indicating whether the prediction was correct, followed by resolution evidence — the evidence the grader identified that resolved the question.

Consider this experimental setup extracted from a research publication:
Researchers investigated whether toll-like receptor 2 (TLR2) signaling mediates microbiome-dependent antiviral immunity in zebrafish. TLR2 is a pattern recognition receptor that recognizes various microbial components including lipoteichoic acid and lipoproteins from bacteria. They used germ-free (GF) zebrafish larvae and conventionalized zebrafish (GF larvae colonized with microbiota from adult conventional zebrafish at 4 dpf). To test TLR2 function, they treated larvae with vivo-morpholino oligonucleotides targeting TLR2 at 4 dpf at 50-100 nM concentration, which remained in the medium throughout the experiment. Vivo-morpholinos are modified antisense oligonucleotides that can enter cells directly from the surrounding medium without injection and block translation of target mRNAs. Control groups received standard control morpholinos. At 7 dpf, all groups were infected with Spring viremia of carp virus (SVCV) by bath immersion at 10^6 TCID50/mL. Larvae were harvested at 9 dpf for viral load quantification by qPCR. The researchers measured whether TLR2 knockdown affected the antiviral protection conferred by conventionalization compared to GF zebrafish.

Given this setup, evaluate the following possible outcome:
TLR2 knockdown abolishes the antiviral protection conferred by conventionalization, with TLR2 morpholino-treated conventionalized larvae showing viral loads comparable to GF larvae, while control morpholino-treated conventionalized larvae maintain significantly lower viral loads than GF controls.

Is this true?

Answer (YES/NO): YES